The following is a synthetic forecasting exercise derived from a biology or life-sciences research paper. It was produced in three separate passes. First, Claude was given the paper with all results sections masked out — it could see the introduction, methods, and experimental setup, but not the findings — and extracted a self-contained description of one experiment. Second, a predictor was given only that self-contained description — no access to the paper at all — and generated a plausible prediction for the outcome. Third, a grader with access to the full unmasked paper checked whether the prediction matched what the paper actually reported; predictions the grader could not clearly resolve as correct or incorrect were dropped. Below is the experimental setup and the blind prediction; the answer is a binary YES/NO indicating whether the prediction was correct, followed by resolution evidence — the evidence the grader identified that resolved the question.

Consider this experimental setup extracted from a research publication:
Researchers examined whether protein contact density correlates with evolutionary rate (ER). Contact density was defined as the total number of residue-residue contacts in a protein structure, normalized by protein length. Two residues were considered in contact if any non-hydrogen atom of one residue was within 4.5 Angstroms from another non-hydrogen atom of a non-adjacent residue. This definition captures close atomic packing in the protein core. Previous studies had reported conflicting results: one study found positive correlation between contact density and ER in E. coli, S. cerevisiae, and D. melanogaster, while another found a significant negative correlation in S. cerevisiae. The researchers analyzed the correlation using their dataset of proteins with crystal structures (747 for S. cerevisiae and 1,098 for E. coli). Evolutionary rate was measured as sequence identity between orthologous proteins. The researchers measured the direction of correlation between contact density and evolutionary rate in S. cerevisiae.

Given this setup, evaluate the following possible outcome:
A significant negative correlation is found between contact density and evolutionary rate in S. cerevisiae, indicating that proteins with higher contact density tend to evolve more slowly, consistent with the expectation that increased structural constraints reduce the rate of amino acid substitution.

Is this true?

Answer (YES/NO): NO